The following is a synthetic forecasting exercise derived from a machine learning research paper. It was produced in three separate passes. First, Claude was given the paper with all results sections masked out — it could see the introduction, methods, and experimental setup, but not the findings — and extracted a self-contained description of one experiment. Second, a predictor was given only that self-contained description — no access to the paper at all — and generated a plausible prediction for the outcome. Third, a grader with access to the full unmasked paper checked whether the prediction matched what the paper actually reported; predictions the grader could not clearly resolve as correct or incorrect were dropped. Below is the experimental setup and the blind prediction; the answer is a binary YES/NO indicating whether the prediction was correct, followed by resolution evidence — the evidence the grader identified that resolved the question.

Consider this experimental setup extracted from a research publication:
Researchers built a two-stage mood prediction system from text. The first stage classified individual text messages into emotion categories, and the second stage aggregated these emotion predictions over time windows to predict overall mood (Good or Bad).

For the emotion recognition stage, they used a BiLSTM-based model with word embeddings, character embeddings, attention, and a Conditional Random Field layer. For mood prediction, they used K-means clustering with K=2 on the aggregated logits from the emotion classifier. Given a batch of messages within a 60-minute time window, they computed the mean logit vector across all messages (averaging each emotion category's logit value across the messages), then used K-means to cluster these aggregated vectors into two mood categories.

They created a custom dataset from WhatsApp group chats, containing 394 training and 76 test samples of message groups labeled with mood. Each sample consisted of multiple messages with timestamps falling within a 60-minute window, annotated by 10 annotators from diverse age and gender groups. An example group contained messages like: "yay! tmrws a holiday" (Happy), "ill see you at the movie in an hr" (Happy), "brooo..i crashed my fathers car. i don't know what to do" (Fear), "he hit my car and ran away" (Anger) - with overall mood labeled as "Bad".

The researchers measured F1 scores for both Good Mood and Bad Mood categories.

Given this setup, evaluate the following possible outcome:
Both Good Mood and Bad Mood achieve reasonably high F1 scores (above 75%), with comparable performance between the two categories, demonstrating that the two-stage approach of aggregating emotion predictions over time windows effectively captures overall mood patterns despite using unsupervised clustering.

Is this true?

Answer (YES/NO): NO